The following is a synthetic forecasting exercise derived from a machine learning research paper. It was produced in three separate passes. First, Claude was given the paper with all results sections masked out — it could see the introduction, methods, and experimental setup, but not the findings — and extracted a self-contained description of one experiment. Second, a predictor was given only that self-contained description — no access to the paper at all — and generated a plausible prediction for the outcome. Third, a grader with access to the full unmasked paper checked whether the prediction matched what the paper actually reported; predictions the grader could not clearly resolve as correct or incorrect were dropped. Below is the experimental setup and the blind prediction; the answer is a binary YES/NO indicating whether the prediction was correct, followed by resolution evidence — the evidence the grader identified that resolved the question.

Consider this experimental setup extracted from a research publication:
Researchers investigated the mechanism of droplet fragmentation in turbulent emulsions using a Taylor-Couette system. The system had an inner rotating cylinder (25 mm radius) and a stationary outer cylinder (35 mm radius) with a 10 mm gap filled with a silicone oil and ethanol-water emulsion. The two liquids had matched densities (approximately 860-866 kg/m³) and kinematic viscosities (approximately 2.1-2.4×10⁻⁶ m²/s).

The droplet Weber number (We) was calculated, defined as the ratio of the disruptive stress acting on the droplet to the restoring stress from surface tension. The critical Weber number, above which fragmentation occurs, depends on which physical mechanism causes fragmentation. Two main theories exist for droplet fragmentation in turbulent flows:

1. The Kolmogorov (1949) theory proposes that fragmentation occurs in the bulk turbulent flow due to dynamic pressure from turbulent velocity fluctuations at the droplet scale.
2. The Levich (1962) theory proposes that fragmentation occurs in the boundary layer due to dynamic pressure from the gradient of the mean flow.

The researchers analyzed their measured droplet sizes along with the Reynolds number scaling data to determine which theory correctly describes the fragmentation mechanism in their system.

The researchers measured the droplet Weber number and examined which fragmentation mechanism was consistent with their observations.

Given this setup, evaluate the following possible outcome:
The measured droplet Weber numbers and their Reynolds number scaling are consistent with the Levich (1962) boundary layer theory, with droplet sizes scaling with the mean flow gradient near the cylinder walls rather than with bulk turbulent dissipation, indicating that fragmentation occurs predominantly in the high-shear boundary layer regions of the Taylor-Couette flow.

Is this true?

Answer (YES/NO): YES